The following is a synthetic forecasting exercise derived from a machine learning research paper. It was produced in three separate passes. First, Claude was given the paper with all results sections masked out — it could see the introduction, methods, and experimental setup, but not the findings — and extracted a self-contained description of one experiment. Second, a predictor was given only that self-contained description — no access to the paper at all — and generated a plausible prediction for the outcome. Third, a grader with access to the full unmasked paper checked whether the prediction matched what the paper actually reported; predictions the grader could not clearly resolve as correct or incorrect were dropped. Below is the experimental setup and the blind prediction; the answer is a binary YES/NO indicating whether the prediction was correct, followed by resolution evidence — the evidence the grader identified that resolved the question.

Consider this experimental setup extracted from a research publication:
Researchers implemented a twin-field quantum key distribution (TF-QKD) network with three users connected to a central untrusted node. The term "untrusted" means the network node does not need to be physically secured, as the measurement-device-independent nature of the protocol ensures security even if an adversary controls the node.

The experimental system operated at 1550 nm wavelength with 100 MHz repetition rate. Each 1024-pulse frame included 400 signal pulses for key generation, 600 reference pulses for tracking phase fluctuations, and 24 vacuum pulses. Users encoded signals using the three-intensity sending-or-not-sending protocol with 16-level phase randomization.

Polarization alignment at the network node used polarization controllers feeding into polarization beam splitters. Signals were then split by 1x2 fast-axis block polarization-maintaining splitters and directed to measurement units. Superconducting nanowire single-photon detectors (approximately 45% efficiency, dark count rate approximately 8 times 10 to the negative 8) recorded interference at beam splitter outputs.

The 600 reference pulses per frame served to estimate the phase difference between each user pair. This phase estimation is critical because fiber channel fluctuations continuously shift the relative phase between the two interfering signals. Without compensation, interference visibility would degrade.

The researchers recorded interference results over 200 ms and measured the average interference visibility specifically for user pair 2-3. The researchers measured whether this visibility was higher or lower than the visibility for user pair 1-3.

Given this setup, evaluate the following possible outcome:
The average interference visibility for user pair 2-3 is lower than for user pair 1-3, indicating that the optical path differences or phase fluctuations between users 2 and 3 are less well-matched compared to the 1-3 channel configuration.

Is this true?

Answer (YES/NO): NO